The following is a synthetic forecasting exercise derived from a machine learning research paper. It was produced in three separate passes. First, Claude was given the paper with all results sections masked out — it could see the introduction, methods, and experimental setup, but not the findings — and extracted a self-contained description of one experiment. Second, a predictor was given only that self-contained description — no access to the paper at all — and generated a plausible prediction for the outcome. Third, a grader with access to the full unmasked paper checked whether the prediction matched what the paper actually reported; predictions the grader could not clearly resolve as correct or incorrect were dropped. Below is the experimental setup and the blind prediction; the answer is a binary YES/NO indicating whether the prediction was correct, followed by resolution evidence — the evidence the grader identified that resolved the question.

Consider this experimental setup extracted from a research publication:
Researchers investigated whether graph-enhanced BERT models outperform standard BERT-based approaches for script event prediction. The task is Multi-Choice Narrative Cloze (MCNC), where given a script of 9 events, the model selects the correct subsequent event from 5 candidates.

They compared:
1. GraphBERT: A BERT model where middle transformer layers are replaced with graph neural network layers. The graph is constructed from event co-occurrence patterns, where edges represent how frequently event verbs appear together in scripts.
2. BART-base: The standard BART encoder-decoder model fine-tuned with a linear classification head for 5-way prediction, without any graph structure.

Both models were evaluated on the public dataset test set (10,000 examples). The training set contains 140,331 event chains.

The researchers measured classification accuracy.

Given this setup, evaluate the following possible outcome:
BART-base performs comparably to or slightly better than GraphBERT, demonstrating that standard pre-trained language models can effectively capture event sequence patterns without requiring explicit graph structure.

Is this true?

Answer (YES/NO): NO